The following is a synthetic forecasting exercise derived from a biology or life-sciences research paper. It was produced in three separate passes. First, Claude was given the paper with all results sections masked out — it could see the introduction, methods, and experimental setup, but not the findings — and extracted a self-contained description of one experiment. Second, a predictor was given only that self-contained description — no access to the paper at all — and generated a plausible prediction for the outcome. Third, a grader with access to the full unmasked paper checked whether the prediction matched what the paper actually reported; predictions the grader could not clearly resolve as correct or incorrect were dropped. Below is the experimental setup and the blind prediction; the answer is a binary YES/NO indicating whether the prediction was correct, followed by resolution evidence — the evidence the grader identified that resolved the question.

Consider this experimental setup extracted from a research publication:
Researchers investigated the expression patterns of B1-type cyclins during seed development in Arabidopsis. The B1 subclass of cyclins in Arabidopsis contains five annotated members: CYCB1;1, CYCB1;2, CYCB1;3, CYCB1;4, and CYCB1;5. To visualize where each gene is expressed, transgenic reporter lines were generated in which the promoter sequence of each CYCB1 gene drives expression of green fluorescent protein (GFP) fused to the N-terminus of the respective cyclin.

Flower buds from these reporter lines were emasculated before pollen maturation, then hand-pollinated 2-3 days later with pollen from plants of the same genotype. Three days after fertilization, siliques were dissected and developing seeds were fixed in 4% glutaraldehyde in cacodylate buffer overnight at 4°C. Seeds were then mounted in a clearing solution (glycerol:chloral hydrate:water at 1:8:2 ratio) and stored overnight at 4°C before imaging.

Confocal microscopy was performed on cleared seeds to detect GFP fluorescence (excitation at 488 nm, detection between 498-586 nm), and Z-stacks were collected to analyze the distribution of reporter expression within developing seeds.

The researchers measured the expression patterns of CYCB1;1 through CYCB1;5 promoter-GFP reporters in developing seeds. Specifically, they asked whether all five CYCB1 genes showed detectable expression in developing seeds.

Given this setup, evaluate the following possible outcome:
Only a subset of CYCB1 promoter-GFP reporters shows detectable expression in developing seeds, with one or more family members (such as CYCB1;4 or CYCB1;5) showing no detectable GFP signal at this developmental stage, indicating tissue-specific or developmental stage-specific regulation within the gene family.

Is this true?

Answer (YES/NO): YES